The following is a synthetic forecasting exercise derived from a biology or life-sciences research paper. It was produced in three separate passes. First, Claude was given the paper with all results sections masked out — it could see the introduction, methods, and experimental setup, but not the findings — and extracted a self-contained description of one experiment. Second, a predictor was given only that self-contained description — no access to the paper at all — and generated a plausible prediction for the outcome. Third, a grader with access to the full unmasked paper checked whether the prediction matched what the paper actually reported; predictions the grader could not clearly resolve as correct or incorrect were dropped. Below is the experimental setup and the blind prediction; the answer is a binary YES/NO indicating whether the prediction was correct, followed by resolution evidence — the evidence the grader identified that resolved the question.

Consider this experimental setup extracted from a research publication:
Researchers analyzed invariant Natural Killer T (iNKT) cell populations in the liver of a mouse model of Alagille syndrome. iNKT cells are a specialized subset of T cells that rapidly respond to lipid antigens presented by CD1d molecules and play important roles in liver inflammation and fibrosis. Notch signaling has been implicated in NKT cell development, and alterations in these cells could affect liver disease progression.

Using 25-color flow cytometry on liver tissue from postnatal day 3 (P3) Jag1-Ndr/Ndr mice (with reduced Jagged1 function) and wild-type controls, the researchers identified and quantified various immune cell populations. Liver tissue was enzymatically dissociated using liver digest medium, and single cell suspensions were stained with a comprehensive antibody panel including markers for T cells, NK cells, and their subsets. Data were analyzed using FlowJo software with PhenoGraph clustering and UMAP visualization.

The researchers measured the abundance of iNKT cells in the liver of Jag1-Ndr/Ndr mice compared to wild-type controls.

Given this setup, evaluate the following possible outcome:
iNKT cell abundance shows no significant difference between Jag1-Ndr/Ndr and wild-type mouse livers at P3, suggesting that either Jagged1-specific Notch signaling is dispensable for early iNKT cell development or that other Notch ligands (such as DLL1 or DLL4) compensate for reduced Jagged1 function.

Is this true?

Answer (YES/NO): YES